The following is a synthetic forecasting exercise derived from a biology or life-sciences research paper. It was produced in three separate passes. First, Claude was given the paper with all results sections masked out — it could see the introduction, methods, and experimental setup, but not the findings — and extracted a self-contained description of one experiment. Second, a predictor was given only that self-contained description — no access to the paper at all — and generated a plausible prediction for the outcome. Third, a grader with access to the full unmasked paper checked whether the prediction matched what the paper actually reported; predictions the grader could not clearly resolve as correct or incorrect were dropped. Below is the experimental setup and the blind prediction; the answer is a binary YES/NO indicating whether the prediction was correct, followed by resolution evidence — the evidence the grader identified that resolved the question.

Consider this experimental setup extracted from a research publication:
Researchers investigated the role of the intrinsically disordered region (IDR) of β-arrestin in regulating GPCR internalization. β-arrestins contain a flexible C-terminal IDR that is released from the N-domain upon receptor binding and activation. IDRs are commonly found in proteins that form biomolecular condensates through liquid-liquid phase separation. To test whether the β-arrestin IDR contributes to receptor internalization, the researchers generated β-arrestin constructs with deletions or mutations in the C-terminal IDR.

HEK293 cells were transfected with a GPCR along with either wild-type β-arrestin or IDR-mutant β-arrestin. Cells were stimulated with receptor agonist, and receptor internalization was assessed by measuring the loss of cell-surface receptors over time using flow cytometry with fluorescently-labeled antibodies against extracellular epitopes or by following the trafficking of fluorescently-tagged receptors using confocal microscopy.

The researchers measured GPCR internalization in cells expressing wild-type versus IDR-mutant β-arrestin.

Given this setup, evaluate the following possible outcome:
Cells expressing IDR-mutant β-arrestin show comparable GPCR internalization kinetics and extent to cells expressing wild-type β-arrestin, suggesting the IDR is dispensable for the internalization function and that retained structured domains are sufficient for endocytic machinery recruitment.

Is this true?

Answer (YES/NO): NO